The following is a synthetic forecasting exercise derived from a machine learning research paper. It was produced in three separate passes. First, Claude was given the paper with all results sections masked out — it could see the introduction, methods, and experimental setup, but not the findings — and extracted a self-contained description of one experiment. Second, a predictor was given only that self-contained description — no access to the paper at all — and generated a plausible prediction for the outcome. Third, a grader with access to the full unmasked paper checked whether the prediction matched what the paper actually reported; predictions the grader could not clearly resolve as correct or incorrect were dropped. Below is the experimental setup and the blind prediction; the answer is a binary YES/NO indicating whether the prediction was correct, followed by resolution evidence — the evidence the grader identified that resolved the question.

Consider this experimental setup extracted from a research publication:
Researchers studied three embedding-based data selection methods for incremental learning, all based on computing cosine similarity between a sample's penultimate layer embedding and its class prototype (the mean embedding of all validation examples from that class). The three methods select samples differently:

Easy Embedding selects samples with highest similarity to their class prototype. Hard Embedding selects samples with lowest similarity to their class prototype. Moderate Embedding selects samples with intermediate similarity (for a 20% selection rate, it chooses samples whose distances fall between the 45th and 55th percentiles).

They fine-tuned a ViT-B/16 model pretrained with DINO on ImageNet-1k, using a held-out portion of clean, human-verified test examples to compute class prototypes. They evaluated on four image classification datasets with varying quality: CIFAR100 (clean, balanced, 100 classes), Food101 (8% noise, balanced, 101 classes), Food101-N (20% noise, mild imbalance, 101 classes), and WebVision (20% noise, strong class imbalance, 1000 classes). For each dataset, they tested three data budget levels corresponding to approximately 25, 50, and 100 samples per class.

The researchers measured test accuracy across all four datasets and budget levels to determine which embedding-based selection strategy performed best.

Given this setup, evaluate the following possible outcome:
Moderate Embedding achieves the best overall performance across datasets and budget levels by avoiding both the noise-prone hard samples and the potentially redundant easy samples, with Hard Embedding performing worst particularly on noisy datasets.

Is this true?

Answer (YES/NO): NO